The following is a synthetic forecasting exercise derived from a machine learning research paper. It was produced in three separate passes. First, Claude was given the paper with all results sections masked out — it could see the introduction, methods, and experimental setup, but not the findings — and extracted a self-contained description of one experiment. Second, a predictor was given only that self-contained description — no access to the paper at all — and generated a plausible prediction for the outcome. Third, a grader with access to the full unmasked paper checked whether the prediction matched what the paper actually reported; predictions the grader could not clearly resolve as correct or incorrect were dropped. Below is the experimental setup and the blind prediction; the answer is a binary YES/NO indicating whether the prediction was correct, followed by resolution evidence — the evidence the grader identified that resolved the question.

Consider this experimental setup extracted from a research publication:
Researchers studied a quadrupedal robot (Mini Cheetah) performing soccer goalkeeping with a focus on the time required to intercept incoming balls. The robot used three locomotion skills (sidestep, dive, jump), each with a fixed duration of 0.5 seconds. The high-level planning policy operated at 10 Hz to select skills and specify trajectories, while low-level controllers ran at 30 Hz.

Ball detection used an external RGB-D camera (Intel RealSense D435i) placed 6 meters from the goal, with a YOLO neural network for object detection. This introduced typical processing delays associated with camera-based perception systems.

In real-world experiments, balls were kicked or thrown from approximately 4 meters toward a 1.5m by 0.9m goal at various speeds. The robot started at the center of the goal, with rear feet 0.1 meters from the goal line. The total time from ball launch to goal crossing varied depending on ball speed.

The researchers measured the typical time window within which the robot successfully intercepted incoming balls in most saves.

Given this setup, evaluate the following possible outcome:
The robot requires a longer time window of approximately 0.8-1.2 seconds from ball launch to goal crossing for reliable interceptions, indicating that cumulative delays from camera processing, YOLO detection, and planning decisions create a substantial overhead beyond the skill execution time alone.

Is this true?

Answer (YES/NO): NO